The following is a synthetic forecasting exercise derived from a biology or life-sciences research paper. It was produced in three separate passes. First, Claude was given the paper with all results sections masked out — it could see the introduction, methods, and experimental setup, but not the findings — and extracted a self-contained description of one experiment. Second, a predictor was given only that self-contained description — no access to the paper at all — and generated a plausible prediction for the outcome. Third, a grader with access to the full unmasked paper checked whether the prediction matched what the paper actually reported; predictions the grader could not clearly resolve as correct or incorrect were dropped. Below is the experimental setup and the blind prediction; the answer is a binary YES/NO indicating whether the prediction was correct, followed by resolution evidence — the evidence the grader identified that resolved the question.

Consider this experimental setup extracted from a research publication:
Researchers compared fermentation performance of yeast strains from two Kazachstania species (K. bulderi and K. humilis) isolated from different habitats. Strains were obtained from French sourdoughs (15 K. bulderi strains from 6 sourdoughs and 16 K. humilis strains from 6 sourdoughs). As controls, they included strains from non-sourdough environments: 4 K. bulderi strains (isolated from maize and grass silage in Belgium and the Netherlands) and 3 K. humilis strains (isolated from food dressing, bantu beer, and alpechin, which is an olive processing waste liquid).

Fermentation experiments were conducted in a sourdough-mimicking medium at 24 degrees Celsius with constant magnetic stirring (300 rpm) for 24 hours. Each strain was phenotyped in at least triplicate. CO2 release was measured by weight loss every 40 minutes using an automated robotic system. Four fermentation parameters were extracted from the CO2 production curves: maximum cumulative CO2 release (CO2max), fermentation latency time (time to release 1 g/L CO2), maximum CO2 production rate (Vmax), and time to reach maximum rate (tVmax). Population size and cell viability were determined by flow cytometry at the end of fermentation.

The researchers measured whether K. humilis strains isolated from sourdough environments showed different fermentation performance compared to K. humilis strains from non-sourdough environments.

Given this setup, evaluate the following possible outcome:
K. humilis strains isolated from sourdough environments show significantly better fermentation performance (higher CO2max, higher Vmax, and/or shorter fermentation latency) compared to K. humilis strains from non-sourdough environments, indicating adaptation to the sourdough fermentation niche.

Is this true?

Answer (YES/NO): YES